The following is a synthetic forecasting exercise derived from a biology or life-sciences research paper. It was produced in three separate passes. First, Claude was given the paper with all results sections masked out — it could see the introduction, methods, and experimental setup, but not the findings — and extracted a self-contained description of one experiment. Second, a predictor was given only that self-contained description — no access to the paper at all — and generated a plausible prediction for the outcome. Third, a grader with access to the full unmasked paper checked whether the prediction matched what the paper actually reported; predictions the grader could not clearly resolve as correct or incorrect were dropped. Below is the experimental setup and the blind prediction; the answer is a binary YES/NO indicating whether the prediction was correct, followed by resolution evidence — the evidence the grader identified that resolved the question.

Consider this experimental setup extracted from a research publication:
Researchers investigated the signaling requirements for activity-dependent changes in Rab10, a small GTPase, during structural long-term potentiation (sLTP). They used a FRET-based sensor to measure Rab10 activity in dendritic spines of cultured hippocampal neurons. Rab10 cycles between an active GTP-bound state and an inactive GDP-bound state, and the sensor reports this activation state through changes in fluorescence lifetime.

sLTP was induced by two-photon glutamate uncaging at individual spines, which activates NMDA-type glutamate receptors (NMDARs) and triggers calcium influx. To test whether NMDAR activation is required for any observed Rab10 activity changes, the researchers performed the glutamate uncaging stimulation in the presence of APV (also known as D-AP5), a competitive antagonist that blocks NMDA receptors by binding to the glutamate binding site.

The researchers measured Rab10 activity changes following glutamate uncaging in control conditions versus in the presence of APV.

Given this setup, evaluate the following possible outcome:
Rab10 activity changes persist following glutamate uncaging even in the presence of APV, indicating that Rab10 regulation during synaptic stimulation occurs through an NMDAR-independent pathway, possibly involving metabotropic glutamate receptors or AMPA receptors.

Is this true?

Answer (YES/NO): NO